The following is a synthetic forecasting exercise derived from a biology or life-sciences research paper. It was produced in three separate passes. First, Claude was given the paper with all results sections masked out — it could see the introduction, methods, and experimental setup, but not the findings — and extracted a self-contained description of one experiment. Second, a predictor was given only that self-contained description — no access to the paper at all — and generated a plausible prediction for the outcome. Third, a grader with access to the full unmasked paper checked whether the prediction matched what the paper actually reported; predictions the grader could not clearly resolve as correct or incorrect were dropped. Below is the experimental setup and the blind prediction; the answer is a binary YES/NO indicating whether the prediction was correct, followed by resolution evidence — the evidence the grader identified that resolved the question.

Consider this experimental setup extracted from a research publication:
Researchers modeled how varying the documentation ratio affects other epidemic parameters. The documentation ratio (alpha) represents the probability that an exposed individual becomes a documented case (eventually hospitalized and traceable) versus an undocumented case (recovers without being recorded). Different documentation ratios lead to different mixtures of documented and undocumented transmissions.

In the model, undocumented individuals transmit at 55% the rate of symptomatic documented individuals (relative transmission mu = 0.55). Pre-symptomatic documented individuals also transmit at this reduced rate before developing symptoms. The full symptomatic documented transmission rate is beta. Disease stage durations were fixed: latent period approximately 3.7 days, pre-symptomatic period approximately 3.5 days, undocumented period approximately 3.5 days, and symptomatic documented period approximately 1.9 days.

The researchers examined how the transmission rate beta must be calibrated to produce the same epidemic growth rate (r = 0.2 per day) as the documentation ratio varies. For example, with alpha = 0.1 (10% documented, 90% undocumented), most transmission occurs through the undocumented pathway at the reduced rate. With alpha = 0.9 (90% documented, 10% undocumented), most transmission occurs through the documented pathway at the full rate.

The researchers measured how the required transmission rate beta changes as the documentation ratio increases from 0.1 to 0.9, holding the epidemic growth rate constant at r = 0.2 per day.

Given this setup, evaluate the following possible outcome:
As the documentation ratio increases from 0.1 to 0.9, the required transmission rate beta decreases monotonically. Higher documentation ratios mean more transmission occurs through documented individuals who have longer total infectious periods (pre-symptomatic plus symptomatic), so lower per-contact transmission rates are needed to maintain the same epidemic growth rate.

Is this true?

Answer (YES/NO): YES